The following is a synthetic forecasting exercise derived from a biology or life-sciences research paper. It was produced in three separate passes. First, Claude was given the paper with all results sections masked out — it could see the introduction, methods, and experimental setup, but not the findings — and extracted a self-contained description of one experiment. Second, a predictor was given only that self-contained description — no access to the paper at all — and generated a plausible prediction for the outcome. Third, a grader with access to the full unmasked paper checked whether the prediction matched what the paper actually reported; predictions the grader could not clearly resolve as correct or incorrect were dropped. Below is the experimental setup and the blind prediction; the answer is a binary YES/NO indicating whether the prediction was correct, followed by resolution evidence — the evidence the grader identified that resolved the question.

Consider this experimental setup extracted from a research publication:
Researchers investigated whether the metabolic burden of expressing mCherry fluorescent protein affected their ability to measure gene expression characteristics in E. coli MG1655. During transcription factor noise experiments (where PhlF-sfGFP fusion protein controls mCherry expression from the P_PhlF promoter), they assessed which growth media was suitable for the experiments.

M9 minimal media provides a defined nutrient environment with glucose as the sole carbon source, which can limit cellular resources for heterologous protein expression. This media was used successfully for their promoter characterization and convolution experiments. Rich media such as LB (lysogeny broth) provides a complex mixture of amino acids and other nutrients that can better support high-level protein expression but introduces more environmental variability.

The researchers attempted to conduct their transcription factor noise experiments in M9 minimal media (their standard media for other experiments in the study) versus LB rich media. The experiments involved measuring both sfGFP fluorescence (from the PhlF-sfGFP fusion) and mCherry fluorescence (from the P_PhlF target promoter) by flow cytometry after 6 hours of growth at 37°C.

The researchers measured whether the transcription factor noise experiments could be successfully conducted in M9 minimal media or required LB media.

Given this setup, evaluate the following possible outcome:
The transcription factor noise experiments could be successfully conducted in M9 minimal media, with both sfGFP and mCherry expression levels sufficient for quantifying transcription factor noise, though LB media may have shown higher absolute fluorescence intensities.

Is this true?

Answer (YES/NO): NO